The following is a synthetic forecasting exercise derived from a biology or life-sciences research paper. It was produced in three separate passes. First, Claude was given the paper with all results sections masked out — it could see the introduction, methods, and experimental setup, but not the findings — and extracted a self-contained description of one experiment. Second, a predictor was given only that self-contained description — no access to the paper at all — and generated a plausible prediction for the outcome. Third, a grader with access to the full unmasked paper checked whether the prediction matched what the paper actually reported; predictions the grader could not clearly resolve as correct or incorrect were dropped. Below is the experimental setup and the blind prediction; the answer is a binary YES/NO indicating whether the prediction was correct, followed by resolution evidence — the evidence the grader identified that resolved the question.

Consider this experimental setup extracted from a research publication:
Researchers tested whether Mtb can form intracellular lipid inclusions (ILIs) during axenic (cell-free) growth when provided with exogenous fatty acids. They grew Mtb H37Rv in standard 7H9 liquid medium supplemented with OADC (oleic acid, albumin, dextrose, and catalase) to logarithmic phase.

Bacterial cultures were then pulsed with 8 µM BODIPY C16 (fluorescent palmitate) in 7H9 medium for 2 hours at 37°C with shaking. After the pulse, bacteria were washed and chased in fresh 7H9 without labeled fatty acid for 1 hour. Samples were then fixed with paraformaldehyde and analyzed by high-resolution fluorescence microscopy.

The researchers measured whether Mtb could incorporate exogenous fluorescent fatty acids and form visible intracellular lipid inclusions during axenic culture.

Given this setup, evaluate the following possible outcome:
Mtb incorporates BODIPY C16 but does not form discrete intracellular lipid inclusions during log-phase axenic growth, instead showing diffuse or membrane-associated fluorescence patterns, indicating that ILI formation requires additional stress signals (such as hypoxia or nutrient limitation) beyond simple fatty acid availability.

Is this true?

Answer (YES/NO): NO